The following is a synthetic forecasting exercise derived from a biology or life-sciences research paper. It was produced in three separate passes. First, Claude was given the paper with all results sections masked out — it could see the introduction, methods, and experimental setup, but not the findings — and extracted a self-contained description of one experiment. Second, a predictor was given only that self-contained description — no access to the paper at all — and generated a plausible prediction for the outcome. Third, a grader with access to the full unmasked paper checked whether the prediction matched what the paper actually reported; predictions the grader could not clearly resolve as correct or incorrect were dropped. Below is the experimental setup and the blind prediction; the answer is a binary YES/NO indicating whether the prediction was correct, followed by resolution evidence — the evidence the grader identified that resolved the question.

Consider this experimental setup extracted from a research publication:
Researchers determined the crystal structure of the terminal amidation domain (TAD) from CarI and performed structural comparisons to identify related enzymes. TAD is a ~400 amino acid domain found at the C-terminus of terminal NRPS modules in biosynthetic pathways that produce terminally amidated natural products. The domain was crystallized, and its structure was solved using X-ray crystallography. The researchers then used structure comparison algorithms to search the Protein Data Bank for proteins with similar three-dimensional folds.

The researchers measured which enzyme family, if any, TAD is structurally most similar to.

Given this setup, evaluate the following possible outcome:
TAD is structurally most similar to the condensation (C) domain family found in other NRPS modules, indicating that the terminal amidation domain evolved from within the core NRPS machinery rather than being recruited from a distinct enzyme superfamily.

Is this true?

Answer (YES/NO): NO